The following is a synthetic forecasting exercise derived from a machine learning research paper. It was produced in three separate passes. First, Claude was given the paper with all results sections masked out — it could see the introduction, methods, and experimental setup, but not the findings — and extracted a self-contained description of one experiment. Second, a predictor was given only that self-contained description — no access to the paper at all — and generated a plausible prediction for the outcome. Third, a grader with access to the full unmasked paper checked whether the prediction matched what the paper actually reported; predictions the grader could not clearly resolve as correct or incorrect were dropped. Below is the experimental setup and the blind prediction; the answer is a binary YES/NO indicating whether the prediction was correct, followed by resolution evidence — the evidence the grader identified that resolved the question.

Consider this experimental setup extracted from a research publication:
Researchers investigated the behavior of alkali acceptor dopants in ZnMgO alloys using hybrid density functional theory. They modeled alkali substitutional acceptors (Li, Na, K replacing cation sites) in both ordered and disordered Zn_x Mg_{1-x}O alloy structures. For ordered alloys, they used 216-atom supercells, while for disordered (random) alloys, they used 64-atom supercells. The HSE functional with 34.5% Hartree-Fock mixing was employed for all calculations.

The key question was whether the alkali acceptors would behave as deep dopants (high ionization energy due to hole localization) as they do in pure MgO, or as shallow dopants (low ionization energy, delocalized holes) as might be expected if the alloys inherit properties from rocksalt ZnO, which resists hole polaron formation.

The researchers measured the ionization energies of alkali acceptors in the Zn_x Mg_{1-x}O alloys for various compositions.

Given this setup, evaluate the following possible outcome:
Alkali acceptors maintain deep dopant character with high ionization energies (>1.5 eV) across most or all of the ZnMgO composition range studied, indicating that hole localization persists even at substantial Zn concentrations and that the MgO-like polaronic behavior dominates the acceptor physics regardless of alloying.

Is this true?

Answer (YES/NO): NO